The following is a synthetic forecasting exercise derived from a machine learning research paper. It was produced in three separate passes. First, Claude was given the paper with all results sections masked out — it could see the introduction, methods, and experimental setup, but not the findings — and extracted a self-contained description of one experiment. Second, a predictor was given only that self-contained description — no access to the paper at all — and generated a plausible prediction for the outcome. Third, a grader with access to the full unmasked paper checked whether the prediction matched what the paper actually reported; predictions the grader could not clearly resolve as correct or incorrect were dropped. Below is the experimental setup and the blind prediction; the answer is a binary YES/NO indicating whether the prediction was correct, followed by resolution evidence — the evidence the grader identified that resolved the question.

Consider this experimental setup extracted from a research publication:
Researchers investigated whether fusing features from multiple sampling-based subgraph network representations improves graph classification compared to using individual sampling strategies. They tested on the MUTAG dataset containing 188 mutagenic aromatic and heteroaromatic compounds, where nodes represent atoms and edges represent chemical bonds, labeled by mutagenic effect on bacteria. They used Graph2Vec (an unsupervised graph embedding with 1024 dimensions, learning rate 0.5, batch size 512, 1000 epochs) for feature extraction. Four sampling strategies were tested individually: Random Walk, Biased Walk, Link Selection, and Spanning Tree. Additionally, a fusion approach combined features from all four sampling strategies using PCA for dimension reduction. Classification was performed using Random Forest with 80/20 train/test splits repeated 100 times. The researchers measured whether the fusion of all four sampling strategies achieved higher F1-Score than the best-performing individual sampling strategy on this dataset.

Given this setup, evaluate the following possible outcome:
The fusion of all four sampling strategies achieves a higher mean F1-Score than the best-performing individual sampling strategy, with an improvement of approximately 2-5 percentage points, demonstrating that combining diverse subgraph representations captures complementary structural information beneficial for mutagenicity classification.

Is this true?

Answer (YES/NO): NO